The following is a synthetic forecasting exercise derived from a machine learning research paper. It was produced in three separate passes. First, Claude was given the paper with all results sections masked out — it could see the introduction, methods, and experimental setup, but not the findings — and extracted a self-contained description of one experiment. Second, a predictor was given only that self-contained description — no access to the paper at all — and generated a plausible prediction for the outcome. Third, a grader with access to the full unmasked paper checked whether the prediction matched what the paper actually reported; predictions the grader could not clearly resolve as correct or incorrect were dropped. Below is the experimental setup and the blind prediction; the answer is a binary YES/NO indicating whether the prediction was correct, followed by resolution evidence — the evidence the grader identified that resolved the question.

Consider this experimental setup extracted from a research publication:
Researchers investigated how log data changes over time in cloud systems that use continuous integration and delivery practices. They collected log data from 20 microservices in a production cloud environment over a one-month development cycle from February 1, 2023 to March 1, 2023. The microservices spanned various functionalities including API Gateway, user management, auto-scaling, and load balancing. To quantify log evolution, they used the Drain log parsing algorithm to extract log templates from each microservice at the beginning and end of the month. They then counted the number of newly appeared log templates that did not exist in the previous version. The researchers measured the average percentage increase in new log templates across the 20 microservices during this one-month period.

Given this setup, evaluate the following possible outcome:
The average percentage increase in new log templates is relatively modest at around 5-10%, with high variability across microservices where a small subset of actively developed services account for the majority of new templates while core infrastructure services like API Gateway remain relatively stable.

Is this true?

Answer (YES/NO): NO